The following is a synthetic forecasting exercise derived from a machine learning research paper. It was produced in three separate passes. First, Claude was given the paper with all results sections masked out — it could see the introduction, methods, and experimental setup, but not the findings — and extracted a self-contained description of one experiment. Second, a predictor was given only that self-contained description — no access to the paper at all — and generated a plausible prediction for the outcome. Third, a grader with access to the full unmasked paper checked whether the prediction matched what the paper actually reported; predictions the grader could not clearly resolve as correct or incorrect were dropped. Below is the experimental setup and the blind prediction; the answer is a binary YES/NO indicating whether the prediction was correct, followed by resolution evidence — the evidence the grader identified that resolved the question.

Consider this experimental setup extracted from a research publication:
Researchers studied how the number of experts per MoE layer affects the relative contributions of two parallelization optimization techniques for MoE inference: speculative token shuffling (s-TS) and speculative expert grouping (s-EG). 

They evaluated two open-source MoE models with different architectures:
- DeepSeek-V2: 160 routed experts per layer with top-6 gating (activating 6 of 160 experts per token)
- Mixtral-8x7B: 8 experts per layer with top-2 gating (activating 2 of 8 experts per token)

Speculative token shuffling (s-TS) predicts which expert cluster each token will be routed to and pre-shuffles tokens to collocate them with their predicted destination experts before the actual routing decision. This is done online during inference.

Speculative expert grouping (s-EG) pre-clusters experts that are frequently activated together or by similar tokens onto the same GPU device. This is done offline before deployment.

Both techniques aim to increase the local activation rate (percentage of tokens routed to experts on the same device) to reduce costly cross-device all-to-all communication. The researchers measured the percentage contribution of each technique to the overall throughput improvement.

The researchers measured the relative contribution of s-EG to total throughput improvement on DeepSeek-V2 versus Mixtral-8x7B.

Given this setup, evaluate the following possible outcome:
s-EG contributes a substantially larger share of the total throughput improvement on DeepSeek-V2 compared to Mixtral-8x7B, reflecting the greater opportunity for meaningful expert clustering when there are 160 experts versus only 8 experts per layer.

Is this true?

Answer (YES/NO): YES